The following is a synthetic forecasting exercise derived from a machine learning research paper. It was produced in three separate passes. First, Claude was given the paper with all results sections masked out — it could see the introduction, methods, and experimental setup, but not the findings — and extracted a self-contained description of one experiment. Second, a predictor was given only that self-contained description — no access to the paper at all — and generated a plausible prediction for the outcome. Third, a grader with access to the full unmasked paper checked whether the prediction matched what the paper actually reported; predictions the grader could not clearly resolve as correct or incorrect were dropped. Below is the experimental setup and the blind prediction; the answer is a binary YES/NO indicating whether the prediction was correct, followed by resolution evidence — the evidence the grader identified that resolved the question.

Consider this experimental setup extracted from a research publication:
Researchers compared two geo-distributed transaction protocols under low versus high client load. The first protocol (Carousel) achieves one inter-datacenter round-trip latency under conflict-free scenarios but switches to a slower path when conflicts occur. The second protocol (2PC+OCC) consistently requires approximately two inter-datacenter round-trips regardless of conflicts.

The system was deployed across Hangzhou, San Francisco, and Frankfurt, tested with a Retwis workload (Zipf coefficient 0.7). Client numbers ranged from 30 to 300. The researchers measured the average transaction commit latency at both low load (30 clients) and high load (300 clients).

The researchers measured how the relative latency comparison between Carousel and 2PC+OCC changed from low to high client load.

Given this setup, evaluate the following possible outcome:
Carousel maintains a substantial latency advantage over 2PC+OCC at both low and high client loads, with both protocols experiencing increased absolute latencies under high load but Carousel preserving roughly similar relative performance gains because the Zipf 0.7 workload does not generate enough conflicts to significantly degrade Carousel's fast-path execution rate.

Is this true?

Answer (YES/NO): NO